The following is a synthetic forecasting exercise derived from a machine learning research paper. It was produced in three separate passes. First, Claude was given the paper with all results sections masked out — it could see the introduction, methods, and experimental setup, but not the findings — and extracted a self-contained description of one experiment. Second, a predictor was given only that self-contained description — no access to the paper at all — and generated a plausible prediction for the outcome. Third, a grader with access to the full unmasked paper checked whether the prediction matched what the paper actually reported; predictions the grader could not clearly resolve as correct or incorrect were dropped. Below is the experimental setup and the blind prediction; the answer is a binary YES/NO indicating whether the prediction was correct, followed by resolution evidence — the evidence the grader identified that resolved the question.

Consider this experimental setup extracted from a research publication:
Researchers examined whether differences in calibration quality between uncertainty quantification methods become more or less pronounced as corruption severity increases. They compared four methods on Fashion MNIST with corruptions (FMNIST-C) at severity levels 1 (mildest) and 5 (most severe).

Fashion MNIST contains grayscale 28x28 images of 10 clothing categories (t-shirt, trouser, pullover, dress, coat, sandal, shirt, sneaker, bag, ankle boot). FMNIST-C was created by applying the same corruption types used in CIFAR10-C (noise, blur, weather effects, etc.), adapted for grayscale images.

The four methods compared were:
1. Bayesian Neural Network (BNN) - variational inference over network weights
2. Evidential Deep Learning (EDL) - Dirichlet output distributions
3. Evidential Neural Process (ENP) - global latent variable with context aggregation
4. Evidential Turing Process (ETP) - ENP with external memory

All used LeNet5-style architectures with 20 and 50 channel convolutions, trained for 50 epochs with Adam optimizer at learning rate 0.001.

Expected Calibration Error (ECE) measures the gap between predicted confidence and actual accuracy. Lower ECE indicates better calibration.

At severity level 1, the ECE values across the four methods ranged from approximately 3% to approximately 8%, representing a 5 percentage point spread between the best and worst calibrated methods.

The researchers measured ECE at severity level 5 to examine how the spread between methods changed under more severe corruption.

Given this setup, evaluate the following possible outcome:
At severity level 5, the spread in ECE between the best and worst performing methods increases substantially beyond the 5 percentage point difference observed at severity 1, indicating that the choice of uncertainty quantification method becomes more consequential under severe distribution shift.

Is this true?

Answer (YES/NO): NO